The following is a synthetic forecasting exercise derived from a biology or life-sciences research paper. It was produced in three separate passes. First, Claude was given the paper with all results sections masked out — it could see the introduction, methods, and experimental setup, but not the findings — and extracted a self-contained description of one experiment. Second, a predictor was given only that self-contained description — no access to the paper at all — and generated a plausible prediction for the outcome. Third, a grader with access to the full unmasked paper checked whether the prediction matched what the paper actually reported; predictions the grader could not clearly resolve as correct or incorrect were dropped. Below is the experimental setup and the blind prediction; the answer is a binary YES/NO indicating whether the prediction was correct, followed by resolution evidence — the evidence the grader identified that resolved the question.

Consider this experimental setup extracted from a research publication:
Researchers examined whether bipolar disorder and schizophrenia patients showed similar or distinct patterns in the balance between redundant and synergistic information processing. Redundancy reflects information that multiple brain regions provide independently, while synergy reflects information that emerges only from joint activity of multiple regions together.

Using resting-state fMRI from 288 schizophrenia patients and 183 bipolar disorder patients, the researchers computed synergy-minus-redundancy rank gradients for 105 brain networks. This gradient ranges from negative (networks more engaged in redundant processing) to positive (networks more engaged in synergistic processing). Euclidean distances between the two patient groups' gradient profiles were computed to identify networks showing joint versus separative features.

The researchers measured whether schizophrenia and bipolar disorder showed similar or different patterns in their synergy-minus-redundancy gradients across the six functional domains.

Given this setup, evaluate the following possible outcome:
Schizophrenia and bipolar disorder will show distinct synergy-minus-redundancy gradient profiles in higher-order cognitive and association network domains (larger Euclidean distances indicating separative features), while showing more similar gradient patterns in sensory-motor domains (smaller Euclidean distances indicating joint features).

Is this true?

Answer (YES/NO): NO